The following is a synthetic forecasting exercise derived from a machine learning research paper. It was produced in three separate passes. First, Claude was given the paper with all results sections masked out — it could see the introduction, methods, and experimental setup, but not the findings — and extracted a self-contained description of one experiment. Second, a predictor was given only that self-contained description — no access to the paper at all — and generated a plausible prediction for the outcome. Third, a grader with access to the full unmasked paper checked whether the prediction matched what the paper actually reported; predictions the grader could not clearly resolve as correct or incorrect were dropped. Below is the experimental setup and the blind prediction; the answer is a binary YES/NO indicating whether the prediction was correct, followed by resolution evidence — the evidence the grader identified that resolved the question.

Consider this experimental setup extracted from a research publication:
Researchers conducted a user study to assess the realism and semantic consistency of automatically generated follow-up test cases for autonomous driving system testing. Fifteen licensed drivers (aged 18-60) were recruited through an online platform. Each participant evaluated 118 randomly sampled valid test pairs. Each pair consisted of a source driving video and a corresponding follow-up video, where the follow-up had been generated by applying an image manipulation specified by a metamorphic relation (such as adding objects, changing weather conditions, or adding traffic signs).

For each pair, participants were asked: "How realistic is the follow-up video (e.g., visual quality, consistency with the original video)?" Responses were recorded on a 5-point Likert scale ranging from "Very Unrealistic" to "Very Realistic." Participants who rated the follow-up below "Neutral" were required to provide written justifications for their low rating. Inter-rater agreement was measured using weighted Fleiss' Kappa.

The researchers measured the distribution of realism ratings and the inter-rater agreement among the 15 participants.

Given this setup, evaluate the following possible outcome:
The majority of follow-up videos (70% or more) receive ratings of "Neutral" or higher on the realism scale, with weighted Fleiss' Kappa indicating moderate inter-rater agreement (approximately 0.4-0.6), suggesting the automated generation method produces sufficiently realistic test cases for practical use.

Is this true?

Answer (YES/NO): NO